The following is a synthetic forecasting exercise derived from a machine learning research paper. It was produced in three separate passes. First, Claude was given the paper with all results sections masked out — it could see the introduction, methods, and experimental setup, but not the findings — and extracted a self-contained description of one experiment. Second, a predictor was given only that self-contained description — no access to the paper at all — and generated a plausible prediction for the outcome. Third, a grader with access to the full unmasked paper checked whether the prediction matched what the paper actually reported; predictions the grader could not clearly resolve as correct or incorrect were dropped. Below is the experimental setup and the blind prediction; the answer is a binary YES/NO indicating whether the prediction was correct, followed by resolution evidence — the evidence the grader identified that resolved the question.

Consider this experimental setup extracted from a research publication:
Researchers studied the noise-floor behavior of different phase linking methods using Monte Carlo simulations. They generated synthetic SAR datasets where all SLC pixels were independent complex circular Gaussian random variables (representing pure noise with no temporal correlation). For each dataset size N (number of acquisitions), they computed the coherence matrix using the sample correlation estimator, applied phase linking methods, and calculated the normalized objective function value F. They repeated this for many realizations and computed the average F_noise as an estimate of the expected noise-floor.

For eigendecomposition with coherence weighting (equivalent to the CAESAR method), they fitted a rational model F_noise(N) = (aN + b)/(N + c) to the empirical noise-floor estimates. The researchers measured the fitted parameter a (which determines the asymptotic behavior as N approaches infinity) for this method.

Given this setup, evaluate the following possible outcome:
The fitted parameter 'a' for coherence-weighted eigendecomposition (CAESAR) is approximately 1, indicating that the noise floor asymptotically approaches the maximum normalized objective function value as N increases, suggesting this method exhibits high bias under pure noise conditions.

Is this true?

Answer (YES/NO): NO